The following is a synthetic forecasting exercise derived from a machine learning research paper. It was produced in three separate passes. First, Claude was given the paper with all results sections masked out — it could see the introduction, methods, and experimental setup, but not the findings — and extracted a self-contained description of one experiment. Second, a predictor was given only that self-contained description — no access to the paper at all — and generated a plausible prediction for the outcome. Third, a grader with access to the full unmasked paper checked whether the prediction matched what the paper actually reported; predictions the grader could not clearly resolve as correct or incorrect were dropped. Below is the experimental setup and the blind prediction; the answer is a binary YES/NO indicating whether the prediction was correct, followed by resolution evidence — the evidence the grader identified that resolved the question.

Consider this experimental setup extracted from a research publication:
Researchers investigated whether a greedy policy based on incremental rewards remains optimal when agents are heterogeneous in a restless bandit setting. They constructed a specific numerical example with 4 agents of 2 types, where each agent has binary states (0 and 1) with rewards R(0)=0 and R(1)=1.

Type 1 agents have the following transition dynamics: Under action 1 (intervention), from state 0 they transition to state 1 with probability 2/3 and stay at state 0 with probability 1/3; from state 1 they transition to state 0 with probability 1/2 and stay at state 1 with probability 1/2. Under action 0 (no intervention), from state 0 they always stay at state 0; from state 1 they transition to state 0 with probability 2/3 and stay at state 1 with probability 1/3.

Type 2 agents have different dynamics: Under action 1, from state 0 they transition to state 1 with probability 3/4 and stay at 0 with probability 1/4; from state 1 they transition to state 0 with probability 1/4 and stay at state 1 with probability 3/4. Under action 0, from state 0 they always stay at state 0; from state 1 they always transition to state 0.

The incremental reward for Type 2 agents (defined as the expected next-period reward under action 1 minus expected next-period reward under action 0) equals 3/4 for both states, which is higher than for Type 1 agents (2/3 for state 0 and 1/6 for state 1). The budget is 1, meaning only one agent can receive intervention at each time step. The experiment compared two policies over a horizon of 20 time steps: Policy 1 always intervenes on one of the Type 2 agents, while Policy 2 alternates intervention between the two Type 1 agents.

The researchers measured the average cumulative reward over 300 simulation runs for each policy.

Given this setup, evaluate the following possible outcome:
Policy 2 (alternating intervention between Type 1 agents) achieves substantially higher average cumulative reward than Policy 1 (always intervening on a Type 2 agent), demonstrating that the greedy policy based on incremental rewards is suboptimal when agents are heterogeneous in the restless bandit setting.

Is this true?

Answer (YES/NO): YES